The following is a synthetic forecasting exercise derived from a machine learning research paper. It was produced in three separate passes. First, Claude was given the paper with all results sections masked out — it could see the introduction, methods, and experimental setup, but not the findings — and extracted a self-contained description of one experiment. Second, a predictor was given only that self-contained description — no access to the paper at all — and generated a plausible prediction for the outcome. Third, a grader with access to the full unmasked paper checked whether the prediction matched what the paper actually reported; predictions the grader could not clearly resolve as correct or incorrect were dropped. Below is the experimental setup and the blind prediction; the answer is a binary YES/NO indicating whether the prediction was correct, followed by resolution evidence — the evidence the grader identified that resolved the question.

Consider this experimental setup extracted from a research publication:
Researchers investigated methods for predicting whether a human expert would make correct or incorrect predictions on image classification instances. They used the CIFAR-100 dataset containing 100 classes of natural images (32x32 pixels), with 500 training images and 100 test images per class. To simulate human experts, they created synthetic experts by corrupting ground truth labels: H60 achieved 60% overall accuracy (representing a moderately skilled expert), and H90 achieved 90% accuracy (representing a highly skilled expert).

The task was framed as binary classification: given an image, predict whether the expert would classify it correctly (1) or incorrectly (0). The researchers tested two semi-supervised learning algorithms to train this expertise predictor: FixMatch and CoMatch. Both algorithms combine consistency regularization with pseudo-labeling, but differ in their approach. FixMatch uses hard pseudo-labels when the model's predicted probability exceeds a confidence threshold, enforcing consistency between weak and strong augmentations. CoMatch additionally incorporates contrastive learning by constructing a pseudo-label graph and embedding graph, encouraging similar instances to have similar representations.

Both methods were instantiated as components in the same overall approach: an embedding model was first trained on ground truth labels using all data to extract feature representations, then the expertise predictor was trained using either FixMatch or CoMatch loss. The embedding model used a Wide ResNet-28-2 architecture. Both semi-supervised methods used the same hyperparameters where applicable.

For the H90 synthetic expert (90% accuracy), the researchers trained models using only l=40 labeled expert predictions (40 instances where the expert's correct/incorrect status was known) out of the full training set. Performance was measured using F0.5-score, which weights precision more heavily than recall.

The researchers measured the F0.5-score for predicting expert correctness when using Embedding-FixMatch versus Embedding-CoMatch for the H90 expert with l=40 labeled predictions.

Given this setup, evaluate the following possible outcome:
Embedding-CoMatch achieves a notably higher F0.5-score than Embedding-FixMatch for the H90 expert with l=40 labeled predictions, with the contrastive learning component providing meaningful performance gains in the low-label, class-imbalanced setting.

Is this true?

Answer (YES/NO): YES